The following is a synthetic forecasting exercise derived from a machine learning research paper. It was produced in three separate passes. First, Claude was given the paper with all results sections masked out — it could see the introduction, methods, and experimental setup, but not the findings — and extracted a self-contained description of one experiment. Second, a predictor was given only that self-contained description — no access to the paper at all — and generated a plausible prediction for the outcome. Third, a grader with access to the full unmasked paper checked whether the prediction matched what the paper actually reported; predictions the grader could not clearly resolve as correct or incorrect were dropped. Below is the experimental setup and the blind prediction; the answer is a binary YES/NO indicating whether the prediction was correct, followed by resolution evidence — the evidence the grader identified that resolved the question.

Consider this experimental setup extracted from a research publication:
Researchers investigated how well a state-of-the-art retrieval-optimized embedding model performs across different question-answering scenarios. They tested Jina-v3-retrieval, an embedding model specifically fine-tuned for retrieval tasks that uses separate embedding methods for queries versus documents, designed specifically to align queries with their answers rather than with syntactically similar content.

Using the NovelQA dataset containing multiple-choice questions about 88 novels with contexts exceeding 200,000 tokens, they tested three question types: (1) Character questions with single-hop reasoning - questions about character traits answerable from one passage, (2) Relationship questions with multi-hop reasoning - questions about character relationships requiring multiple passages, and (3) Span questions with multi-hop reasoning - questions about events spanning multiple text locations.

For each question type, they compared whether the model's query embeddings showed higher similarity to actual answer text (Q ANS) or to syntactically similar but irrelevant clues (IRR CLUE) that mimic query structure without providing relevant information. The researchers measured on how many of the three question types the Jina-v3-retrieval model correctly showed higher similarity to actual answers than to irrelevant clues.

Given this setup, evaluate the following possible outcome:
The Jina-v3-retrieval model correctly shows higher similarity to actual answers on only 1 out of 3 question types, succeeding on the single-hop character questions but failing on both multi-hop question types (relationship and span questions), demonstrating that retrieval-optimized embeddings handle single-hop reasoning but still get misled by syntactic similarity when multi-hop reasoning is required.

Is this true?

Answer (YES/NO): NO